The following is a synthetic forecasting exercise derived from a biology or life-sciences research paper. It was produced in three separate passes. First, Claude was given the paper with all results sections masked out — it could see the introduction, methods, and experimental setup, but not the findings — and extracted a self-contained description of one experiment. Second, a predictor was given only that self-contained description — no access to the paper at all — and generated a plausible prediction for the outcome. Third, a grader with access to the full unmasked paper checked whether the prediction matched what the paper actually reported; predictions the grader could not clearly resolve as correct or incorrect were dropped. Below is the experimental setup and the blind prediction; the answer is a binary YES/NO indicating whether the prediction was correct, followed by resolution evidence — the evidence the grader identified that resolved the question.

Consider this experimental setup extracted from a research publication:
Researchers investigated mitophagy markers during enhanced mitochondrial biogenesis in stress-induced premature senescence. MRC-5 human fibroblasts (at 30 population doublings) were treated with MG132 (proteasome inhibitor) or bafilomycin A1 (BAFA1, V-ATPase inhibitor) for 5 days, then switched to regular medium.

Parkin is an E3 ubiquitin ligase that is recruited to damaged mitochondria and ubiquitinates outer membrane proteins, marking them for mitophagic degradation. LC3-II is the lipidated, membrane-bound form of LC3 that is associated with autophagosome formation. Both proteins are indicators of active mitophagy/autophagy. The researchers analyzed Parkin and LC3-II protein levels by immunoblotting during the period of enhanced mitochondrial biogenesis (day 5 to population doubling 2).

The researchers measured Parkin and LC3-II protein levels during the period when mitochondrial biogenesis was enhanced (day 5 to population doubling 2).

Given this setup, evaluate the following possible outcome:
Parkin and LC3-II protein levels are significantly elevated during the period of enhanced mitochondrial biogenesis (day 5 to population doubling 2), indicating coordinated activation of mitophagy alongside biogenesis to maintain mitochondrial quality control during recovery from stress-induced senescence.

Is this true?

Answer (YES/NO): NO